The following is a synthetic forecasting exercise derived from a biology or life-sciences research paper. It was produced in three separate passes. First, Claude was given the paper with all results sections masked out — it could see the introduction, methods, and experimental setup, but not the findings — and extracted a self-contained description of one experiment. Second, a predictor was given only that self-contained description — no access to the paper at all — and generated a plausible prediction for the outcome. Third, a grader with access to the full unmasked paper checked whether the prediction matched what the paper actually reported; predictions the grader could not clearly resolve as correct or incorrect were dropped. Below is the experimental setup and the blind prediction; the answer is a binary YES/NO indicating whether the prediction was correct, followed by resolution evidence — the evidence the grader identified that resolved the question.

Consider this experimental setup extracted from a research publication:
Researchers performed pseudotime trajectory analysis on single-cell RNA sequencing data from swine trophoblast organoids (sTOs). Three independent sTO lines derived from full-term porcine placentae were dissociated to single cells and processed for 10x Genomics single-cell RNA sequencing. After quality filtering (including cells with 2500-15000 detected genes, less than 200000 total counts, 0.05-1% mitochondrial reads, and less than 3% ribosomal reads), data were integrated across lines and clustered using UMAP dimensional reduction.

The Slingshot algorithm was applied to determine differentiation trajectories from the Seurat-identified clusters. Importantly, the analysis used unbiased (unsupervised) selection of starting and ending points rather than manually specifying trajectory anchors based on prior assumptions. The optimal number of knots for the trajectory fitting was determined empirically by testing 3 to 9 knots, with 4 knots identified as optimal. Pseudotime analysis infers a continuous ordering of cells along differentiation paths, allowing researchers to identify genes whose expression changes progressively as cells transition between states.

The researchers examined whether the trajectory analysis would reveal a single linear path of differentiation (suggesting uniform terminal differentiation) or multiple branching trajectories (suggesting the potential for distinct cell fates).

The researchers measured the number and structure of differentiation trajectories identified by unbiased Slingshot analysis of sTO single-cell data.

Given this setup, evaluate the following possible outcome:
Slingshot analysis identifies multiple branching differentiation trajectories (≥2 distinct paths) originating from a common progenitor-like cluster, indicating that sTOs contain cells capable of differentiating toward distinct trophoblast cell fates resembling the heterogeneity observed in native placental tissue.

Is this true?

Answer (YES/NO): NO